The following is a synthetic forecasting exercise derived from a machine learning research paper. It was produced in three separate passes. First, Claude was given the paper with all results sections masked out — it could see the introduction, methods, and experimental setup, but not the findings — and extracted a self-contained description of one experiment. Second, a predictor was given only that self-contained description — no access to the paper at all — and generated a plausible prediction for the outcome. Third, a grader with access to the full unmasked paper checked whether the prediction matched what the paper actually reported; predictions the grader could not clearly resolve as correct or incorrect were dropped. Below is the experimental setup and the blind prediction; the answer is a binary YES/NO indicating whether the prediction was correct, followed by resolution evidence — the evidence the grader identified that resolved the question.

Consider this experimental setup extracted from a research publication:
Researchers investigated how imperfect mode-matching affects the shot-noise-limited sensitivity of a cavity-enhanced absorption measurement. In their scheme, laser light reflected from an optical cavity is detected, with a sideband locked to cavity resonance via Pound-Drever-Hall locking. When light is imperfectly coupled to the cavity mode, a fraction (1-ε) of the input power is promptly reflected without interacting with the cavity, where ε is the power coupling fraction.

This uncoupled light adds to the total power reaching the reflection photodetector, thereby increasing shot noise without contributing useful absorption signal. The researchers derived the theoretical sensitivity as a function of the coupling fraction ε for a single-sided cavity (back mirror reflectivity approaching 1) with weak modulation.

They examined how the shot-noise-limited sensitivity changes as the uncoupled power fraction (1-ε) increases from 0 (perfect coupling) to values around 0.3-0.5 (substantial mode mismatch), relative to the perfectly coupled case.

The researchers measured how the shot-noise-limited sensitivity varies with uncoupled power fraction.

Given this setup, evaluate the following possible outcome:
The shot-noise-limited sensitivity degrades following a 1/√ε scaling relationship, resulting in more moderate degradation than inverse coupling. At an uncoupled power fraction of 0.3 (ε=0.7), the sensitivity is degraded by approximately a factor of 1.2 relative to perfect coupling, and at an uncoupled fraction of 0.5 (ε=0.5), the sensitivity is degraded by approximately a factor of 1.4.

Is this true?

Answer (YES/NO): YES